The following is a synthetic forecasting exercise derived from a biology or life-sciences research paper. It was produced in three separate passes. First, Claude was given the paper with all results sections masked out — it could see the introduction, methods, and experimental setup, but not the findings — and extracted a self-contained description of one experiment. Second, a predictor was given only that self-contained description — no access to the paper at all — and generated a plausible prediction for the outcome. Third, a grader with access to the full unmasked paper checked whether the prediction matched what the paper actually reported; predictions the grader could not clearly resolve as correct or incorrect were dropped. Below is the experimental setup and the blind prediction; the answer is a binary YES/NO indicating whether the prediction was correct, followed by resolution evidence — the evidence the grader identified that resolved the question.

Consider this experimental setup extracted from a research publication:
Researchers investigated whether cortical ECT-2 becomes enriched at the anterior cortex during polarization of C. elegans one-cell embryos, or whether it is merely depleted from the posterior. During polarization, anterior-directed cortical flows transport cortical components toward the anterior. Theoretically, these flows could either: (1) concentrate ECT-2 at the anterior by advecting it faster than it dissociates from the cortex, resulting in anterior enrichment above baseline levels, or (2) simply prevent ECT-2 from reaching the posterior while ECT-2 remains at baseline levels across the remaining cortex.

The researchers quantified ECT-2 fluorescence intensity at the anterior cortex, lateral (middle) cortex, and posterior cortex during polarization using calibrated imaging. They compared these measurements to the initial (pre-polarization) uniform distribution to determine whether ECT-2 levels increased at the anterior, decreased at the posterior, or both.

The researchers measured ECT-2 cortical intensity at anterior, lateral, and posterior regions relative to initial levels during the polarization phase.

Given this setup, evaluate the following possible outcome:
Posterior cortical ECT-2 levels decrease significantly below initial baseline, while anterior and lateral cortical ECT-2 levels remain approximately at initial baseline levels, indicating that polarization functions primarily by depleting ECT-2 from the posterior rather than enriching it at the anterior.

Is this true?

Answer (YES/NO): NO